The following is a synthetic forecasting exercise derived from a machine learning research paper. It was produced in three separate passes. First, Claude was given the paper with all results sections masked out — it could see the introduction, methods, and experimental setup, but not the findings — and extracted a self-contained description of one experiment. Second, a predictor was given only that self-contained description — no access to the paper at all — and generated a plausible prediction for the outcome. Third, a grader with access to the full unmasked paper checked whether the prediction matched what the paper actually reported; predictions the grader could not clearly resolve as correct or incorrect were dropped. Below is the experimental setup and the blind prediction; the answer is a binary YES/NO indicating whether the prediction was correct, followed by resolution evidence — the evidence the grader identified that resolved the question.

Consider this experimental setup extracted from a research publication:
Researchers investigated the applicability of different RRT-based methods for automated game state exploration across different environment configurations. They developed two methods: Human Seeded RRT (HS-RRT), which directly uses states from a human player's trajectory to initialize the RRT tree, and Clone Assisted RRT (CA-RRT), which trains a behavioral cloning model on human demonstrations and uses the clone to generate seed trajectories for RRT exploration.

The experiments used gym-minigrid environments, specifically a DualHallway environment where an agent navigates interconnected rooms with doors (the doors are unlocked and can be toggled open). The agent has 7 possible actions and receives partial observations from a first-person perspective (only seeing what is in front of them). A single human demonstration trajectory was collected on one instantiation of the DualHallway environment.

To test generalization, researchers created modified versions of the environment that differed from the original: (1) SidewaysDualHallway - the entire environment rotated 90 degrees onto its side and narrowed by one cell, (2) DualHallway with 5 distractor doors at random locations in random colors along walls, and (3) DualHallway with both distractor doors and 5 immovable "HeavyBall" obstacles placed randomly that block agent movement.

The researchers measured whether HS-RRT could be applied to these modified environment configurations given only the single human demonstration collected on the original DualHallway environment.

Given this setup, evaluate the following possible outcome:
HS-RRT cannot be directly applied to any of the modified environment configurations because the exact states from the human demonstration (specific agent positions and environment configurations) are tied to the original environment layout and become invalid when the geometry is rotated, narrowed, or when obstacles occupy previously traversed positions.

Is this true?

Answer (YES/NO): YES